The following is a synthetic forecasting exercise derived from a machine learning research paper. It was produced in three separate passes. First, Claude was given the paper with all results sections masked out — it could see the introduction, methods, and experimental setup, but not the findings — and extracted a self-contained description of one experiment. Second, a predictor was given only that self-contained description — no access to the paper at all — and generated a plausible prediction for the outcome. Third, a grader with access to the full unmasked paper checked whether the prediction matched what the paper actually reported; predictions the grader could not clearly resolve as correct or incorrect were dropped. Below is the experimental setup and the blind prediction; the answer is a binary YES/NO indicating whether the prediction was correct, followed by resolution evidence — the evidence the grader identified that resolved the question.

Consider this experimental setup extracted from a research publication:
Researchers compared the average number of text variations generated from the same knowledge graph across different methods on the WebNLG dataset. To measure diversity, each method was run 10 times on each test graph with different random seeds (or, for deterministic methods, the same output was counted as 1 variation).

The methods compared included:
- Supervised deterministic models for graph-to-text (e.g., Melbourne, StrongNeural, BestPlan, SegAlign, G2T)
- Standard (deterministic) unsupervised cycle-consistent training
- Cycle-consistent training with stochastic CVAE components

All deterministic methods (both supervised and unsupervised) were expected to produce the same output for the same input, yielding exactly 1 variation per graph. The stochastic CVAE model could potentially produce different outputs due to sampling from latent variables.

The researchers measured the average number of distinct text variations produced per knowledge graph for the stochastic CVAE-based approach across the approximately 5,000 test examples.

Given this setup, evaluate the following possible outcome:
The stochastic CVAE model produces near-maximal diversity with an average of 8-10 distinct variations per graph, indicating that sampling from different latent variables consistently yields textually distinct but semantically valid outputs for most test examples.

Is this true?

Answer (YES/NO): NO